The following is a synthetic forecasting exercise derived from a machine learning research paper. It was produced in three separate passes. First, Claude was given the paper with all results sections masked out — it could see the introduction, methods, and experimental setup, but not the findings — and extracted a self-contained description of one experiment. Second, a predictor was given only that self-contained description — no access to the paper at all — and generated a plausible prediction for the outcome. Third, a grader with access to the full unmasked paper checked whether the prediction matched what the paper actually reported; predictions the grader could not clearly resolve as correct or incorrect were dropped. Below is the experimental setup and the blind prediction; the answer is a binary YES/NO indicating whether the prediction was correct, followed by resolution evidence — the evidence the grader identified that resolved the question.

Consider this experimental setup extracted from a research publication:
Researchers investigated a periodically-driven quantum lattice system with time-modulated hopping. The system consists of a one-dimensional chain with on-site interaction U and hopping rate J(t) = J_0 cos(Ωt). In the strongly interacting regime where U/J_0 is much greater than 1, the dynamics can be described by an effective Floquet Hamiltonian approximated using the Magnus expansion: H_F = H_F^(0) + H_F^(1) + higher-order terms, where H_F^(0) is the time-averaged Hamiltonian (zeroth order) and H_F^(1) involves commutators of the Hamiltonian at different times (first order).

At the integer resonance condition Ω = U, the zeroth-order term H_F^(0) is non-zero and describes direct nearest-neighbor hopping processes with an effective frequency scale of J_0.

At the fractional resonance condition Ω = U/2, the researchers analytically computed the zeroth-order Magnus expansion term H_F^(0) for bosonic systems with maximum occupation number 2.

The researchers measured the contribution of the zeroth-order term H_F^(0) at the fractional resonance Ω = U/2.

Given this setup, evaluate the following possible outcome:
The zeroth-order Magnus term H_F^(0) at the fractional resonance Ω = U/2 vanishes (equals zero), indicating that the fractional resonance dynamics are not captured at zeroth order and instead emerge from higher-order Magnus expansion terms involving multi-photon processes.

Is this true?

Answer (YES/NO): YES